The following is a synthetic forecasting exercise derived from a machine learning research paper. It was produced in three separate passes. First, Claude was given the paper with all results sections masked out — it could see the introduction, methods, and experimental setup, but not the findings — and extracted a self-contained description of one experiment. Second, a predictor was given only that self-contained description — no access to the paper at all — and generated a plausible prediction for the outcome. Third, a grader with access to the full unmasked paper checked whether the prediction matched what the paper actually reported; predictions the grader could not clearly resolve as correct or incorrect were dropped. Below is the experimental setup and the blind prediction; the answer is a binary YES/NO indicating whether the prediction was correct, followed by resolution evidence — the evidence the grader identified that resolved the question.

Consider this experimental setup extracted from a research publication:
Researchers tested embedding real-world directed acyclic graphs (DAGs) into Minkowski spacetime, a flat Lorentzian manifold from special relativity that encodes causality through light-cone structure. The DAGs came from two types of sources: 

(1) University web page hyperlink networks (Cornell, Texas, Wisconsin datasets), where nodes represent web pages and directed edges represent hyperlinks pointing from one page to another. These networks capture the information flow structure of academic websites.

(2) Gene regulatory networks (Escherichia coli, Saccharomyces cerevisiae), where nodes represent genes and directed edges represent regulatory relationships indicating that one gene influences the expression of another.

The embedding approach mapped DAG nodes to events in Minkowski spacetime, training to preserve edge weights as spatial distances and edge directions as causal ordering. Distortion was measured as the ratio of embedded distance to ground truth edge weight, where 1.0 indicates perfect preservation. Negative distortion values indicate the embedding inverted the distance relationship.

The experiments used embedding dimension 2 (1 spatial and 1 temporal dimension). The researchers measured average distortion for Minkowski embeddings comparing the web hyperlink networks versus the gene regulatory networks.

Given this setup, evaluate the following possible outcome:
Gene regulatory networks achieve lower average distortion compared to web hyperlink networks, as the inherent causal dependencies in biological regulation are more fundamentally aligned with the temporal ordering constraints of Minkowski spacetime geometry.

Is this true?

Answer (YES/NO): NO